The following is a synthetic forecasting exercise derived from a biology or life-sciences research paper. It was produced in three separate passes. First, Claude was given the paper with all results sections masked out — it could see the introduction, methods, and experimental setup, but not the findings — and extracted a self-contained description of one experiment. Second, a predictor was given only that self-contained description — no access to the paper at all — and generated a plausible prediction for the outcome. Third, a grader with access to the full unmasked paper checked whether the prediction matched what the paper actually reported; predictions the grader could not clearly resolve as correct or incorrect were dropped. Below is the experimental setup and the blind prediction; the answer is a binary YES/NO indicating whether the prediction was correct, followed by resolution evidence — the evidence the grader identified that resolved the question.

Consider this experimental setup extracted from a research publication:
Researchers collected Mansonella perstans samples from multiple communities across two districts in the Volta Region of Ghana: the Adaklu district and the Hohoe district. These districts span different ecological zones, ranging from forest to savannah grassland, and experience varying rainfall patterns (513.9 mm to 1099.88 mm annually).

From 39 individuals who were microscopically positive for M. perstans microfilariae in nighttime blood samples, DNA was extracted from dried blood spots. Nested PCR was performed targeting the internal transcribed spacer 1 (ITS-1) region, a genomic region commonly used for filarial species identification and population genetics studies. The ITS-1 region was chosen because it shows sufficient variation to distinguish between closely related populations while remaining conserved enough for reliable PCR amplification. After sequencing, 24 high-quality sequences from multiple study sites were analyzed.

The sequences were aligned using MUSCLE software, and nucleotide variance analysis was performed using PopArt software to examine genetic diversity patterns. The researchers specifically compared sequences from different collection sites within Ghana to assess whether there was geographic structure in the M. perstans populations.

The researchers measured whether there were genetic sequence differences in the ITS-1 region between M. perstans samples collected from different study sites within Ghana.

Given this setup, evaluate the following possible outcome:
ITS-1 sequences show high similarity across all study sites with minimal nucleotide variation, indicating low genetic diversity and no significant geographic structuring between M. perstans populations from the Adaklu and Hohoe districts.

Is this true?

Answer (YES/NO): YES